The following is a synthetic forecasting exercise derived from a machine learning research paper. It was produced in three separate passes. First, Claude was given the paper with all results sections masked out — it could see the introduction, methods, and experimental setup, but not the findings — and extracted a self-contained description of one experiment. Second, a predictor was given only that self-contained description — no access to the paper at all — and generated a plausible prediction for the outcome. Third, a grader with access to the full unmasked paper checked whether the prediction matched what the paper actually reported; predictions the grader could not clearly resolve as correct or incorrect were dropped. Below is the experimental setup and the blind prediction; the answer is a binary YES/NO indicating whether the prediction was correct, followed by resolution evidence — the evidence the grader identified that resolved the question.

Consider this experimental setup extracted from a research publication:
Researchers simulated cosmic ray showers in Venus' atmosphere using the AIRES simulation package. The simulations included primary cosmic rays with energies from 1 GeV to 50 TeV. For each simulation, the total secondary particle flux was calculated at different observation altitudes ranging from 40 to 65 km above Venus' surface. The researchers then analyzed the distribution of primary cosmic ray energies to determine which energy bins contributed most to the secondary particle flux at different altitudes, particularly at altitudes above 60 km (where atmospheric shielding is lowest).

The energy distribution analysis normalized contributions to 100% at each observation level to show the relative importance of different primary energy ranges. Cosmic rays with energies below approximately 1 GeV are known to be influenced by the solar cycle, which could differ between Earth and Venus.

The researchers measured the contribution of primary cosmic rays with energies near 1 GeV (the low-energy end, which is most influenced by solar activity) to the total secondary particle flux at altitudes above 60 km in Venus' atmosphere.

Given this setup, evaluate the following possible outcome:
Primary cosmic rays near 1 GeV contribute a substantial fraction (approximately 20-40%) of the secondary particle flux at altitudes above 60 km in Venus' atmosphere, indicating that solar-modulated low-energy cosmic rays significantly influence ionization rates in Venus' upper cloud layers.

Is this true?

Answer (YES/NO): NO